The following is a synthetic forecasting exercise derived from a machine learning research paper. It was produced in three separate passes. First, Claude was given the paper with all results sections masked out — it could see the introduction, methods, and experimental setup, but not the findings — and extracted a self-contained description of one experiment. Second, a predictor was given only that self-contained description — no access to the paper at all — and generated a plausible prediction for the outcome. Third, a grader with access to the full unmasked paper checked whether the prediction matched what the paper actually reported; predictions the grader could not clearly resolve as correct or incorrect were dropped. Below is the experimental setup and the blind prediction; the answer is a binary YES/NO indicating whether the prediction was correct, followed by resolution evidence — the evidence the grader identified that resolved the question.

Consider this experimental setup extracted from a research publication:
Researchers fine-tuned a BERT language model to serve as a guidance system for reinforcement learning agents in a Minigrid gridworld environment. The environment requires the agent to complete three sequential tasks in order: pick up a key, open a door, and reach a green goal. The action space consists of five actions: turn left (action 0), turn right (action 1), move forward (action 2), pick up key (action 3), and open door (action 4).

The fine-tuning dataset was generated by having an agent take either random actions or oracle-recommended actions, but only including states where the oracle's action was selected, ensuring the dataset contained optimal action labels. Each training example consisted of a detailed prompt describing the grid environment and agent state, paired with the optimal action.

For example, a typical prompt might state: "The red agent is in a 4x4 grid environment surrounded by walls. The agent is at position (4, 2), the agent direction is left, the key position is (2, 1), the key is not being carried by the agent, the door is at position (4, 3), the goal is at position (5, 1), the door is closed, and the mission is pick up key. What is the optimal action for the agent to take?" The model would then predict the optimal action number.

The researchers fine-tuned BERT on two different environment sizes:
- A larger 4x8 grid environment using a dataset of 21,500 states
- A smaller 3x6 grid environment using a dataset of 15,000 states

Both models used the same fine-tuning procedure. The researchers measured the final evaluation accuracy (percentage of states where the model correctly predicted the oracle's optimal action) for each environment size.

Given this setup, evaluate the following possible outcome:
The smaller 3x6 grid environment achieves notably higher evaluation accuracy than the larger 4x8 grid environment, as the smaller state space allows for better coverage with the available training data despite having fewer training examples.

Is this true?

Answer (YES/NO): NO